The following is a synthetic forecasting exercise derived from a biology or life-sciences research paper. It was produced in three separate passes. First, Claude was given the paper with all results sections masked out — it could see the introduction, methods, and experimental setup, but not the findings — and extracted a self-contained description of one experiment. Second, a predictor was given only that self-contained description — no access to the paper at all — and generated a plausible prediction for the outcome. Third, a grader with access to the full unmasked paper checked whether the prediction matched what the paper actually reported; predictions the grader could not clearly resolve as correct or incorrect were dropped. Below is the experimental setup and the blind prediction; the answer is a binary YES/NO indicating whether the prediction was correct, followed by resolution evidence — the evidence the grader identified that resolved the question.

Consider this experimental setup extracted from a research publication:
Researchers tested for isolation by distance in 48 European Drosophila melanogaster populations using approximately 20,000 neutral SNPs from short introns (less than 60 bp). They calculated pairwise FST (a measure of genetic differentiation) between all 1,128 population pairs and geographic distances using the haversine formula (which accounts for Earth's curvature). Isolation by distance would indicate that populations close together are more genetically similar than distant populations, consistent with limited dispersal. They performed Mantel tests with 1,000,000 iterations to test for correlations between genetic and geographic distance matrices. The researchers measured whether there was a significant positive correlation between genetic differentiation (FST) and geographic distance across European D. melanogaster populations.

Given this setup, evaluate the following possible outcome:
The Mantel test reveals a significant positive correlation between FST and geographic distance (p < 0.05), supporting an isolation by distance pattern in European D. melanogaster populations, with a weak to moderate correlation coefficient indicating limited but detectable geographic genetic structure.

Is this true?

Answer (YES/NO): YES